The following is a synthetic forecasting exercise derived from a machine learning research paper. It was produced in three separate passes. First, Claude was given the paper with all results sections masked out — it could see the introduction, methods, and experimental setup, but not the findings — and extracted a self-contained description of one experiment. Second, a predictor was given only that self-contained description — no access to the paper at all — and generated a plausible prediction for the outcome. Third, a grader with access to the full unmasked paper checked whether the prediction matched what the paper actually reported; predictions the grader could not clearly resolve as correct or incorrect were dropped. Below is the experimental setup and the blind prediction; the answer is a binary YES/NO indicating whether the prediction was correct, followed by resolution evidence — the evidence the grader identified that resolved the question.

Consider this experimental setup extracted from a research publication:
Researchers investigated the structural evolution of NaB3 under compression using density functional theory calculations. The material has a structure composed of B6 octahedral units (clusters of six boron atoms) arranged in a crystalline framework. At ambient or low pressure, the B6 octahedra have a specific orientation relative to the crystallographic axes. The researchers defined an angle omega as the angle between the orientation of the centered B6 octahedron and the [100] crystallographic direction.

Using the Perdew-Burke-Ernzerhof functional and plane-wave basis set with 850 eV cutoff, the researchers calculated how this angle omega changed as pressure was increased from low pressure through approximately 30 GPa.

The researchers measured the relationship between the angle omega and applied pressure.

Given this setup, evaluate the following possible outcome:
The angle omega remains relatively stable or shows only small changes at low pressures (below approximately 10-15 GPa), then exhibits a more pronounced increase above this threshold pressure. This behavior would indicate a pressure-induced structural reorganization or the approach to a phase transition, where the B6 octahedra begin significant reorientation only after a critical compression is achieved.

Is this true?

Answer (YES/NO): NO